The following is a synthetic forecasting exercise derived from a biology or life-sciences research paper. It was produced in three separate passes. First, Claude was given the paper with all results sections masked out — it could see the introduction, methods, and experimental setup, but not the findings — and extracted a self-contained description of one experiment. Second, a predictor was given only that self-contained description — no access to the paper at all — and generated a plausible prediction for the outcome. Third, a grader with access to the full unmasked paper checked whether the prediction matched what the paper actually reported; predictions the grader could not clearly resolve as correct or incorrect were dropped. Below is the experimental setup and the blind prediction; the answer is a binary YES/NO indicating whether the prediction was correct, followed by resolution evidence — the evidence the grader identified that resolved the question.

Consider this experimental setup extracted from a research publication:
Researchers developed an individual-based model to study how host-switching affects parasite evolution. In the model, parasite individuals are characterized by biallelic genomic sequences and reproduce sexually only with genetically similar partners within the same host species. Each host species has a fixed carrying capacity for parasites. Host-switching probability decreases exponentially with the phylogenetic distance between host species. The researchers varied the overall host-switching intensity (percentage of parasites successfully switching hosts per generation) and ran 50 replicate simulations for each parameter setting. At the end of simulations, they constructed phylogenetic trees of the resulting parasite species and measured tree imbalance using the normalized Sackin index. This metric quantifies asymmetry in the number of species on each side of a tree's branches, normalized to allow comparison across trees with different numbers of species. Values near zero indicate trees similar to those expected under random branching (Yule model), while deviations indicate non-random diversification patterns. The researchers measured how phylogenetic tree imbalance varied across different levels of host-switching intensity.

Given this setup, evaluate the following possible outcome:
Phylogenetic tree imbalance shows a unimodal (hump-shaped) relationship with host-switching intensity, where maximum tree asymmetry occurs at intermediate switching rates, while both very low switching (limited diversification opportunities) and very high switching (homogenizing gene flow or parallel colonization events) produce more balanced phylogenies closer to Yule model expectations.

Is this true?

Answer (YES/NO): NO